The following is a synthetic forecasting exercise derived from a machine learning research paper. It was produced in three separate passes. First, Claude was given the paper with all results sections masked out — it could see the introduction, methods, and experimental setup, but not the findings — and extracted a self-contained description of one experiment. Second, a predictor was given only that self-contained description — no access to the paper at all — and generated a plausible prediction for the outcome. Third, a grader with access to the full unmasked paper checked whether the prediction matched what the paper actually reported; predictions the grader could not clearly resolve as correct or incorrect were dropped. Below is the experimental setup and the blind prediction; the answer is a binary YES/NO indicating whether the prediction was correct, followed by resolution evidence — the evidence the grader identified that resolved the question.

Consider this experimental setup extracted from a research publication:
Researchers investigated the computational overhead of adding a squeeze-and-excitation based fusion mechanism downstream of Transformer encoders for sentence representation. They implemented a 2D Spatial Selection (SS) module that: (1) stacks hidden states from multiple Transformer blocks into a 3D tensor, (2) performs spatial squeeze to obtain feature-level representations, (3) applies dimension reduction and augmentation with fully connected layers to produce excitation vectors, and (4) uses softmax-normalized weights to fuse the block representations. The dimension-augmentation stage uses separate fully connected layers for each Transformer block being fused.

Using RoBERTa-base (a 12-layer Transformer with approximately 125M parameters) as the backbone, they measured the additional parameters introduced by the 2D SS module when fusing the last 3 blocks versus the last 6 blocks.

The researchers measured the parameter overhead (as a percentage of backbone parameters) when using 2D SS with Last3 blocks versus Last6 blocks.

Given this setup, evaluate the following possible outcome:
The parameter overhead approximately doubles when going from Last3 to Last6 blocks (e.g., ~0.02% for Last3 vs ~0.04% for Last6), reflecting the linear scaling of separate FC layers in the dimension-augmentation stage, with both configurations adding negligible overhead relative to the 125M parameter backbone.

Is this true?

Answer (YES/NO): NO